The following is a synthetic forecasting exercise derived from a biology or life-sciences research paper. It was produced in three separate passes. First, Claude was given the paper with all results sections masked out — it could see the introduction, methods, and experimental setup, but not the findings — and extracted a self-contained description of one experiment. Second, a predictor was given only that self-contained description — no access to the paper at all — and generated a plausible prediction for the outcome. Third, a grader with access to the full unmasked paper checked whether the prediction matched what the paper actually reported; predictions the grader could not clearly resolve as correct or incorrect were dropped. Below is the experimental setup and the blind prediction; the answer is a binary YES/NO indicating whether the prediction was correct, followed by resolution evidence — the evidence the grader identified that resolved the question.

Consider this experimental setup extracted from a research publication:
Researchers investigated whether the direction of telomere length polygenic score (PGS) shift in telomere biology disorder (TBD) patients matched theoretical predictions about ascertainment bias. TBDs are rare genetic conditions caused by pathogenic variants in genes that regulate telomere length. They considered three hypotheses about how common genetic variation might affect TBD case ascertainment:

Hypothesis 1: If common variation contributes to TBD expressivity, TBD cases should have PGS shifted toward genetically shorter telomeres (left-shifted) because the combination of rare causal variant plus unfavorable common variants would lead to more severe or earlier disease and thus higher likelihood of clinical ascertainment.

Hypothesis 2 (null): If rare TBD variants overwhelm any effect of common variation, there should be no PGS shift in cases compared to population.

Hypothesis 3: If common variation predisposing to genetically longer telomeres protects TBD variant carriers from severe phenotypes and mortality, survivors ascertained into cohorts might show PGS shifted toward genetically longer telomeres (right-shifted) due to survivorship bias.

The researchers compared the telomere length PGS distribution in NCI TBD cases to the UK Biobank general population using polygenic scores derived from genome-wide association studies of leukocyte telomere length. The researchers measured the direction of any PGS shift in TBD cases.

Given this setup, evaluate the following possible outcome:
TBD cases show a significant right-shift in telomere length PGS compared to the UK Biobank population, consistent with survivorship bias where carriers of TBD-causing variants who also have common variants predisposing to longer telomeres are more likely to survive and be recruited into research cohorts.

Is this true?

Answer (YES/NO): NO